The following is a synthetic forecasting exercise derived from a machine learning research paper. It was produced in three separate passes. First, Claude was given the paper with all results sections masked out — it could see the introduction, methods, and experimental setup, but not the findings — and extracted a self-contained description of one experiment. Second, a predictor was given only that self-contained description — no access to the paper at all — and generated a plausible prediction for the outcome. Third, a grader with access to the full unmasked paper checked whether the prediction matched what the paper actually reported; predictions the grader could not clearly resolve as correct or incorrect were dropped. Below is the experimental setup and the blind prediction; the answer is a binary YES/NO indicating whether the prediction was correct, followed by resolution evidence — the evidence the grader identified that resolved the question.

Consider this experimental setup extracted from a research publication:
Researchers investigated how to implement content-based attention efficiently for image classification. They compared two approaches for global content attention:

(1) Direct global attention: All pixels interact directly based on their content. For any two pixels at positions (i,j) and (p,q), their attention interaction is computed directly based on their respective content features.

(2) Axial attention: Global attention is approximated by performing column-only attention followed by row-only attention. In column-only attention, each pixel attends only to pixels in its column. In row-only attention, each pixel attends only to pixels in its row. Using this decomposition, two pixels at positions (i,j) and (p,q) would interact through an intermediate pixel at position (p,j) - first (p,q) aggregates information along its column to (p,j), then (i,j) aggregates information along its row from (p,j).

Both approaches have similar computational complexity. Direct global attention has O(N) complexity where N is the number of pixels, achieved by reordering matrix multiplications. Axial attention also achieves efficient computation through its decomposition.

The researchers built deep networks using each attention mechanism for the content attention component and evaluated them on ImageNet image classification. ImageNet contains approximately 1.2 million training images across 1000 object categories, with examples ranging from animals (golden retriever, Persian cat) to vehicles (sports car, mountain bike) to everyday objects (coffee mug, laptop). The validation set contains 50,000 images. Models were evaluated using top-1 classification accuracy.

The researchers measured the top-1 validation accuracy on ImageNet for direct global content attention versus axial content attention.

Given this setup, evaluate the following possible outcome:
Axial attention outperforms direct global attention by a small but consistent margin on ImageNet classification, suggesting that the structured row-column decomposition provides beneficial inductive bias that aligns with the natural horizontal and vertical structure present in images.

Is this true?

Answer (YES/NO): NO